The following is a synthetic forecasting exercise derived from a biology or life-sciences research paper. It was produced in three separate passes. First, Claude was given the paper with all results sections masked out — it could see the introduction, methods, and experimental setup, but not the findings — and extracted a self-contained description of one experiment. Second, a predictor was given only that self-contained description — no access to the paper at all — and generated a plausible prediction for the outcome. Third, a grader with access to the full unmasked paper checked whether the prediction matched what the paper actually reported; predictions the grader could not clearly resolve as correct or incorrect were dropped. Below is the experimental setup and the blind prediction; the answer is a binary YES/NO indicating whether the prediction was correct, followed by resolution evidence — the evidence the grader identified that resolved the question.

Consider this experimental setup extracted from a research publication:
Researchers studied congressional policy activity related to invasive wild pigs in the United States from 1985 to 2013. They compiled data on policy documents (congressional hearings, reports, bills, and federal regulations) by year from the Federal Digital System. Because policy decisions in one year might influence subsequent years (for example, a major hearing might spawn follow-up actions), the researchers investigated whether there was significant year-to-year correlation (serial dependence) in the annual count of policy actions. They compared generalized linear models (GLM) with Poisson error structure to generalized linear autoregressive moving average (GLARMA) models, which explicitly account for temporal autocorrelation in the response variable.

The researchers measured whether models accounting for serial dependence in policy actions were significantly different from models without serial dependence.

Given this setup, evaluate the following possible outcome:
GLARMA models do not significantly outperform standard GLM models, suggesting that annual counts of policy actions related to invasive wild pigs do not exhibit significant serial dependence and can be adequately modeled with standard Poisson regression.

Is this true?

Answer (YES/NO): YES